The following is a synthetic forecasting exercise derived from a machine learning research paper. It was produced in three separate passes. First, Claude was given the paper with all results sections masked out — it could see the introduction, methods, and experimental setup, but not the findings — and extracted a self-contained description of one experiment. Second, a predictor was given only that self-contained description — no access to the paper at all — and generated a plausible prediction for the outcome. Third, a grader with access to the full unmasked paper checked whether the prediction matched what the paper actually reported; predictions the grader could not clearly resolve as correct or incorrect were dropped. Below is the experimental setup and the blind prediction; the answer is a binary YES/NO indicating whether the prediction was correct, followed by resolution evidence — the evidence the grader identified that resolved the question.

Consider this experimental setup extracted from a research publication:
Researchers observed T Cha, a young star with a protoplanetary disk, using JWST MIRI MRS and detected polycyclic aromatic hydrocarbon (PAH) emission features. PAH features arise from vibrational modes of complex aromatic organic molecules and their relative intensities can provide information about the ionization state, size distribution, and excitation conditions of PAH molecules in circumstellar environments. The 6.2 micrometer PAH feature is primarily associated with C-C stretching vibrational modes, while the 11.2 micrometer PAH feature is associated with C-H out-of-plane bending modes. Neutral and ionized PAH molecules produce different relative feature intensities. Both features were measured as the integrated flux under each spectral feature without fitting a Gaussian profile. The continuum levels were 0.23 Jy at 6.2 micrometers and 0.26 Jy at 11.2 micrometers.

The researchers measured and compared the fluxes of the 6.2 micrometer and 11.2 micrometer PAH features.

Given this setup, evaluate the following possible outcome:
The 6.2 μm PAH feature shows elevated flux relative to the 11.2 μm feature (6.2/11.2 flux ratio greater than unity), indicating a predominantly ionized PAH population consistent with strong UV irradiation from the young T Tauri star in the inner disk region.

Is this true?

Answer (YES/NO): NO